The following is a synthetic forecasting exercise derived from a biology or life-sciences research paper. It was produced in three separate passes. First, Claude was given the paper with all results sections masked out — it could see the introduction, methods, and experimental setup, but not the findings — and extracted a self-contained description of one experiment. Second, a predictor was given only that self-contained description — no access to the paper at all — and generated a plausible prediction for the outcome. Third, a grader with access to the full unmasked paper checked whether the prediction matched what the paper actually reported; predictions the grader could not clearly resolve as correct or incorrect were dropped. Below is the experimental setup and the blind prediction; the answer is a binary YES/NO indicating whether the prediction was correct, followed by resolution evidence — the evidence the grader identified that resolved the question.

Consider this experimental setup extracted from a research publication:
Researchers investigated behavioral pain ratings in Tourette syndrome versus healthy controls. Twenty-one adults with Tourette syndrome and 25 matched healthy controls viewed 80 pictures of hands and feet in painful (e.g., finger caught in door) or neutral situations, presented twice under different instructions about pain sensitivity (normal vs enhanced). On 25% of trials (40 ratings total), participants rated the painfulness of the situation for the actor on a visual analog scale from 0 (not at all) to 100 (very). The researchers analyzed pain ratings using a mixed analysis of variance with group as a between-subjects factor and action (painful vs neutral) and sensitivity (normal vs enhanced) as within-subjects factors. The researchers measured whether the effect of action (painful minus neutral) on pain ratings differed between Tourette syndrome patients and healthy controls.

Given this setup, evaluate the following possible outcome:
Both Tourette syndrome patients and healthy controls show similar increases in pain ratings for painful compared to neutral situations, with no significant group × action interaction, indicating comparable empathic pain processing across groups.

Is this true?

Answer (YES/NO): YES